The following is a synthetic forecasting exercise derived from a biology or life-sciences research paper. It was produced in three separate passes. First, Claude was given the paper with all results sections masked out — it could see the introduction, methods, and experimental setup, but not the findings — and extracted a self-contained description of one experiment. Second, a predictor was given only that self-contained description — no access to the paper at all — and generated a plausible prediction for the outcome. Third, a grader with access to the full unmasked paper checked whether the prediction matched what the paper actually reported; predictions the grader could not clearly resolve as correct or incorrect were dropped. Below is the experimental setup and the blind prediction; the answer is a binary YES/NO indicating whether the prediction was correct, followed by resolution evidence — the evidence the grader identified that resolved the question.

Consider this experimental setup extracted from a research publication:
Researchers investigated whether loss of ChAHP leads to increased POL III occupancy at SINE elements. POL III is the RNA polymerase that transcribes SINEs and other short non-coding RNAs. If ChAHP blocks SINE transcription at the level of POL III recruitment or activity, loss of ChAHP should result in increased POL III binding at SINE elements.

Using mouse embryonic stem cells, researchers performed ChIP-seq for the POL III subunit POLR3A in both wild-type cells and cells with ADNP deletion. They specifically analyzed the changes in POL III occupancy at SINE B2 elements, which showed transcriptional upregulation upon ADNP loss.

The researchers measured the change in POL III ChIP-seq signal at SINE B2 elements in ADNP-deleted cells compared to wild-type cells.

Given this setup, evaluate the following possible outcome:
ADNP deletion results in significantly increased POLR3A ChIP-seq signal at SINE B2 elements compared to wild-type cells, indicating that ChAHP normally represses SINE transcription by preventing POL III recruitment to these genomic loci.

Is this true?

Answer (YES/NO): YES